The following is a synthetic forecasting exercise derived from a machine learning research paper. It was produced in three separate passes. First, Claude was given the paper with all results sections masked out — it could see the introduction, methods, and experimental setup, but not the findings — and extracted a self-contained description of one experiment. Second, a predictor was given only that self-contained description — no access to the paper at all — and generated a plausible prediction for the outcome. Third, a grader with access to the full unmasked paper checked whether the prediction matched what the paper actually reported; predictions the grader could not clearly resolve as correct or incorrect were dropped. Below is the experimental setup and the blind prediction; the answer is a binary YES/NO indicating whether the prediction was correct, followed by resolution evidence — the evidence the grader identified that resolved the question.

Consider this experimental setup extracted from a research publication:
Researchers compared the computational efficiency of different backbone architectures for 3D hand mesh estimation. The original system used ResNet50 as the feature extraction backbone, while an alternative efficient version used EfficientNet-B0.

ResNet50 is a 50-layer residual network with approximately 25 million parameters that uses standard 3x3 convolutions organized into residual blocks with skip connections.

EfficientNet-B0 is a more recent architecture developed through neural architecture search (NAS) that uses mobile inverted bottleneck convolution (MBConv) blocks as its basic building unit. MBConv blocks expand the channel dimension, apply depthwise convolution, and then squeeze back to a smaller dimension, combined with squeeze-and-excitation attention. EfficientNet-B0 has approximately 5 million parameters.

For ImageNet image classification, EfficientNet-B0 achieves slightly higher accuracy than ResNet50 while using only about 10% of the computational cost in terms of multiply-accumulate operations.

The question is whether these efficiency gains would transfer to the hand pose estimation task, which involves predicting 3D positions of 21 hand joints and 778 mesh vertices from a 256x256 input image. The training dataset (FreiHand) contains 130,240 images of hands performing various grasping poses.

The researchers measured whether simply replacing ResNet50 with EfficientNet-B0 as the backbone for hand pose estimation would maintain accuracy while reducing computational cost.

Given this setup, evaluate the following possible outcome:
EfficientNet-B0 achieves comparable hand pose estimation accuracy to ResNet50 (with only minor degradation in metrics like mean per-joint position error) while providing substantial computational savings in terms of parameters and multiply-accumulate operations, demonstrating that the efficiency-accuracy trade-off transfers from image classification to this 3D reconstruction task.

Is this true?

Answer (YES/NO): NO